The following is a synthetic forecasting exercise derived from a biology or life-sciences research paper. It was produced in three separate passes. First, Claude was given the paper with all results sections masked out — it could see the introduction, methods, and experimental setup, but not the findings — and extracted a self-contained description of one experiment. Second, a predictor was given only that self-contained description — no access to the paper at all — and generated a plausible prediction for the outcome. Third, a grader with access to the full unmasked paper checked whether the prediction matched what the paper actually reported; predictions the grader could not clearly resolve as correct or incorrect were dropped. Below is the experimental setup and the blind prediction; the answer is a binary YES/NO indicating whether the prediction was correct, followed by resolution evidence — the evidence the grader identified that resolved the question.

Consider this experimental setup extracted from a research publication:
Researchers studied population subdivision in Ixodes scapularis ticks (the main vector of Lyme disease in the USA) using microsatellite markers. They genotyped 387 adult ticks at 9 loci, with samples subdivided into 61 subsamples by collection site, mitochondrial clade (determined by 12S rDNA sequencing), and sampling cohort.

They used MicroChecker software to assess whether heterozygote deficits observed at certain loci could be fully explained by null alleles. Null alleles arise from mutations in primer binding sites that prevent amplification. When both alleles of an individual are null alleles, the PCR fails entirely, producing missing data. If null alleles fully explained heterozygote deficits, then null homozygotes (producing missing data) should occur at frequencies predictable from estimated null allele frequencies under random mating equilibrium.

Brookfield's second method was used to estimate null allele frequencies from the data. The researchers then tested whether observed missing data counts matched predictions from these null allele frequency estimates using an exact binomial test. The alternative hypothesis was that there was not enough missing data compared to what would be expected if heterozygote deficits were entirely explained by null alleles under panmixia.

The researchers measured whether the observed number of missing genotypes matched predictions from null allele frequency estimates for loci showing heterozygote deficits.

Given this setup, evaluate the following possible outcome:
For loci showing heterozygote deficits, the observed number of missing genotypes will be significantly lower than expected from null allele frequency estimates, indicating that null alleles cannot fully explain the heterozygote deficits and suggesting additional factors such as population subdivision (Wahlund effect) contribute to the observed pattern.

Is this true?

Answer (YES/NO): NO